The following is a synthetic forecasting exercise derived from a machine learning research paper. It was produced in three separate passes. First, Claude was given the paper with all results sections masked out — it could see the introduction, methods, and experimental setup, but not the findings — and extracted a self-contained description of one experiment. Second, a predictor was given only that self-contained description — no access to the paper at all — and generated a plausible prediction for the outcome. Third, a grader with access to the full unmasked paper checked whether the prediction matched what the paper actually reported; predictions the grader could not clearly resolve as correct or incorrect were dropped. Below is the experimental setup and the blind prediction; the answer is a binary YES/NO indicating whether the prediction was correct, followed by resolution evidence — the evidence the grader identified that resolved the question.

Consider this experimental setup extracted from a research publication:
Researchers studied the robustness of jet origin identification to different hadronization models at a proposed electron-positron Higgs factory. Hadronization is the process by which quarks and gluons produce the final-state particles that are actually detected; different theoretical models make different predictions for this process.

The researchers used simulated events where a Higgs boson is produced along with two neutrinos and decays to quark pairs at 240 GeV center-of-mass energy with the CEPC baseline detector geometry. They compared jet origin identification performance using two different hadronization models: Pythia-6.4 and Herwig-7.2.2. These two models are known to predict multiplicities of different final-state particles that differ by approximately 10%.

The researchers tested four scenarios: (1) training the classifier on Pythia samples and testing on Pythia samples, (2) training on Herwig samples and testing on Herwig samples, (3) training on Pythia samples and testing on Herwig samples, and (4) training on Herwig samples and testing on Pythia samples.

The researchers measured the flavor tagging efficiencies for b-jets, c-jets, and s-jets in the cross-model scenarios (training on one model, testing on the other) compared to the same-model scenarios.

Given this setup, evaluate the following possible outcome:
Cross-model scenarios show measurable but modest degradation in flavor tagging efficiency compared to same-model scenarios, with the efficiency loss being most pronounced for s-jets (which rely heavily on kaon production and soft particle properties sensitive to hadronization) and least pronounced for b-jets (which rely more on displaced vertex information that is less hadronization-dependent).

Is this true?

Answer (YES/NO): NO